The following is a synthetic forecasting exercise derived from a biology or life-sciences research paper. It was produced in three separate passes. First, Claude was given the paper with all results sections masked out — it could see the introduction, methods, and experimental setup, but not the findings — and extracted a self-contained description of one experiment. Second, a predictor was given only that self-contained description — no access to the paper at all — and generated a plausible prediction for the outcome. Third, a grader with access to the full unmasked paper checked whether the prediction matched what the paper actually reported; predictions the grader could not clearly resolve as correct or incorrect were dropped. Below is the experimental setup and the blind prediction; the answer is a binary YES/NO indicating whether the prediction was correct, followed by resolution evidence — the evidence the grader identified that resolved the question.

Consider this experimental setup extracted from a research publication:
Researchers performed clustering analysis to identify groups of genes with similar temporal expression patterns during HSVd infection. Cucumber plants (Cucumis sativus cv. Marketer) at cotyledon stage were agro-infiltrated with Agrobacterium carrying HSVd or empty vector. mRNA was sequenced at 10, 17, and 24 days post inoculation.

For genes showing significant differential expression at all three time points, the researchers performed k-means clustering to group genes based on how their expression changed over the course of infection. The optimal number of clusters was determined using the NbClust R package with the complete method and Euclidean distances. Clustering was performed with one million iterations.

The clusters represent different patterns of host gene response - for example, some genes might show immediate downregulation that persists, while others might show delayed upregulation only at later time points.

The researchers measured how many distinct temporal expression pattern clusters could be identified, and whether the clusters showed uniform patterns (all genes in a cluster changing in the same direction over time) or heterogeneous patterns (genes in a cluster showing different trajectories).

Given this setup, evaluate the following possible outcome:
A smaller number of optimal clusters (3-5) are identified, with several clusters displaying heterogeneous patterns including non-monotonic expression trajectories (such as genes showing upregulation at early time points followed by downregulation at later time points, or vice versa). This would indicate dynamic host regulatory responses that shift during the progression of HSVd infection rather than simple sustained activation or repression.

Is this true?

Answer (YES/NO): NO